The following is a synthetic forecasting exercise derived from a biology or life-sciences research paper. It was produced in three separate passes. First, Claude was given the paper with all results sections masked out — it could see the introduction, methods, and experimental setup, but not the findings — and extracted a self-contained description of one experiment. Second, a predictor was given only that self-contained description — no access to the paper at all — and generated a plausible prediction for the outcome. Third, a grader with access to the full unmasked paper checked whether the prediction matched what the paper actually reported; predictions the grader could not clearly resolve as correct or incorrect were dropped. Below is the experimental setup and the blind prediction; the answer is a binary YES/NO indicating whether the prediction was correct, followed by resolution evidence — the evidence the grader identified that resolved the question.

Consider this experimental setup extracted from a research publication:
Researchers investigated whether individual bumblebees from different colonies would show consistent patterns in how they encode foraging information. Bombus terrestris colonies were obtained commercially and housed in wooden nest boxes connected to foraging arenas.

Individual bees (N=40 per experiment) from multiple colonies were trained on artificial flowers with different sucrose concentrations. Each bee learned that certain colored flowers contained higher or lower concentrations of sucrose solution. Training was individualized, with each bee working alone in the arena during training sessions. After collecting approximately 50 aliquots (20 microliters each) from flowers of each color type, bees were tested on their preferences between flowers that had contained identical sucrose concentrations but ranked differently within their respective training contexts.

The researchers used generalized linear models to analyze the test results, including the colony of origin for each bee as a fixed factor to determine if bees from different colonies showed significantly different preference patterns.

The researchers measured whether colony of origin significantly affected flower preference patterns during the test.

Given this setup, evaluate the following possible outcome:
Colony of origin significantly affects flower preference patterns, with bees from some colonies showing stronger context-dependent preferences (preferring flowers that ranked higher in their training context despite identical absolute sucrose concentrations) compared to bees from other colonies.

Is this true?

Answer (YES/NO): NO